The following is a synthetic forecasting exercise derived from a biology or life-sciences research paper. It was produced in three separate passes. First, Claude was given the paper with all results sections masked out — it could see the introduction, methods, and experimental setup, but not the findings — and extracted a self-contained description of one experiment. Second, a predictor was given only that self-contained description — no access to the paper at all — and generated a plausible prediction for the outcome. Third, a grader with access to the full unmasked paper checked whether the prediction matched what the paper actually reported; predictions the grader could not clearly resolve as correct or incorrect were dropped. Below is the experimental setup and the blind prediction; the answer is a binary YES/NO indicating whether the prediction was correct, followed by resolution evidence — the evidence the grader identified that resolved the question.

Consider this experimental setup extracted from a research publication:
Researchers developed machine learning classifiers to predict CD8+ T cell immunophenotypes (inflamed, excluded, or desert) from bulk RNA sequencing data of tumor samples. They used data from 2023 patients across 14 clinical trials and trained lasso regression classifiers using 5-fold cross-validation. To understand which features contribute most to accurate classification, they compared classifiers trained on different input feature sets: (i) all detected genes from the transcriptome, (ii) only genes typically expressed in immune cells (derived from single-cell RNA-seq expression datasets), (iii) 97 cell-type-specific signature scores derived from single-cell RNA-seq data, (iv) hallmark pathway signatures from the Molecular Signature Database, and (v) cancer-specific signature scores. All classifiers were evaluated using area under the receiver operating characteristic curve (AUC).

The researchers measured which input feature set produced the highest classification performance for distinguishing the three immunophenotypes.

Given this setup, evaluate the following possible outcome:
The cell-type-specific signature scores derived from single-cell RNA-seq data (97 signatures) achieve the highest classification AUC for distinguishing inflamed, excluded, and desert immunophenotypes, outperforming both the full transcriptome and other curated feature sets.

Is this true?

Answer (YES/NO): NO